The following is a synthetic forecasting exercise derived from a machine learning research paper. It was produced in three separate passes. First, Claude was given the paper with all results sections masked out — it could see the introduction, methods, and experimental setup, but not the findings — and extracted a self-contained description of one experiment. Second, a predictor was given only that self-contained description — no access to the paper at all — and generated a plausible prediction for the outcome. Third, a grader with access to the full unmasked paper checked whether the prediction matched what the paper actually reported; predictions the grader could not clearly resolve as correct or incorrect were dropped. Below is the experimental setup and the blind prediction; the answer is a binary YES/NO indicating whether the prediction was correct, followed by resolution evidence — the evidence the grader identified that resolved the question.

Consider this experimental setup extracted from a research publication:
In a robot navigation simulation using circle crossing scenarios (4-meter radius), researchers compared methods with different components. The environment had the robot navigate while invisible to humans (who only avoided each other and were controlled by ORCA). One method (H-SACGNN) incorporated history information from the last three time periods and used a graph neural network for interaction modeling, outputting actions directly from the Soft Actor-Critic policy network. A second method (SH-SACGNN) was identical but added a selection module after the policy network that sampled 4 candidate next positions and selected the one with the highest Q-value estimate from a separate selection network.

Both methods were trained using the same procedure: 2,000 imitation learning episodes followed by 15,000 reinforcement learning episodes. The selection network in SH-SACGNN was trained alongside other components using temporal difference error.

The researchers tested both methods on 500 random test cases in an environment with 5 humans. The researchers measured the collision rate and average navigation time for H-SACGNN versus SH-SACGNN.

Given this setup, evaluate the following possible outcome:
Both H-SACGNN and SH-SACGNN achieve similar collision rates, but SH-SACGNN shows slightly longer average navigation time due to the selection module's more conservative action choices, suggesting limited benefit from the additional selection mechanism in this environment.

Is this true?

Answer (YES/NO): NO